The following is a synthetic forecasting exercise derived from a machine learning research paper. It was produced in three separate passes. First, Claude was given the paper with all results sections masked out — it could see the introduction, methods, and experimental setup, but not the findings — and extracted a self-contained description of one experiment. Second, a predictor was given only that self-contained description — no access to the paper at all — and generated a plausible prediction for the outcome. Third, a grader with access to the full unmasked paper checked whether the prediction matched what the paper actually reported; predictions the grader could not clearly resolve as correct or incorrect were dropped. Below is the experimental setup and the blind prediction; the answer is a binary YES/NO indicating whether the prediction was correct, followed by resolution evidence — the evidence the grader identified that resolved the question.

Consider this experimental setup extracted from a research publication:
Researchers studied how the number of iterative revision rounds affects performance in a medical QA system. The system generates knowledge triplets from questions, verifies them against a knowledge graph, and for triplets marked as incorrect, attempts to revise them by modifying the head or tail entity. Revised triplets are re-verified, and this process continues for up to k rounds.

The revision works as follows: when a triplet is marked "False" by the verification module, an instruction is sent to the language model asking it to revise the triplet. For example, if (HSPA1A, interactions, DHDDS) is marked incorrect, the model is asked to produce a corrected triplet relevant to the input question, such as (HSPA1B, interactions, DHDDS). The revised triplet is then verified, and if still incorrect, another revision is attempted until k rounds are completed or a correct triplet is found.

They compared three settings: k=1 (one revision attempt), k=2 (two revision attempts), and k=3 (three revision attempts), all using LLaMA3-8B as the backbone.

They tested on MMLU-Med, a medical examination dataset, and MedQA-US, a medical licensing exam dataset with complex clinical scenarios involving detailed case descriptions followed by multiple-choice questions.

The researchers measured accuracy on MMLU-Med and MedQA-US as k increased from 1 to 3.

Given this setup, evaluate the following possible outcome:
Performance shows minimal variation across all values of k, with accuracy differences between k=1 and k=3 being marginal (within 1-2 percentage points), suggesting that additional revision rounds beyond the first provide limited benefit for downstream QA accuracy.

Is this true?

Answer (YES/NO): NO